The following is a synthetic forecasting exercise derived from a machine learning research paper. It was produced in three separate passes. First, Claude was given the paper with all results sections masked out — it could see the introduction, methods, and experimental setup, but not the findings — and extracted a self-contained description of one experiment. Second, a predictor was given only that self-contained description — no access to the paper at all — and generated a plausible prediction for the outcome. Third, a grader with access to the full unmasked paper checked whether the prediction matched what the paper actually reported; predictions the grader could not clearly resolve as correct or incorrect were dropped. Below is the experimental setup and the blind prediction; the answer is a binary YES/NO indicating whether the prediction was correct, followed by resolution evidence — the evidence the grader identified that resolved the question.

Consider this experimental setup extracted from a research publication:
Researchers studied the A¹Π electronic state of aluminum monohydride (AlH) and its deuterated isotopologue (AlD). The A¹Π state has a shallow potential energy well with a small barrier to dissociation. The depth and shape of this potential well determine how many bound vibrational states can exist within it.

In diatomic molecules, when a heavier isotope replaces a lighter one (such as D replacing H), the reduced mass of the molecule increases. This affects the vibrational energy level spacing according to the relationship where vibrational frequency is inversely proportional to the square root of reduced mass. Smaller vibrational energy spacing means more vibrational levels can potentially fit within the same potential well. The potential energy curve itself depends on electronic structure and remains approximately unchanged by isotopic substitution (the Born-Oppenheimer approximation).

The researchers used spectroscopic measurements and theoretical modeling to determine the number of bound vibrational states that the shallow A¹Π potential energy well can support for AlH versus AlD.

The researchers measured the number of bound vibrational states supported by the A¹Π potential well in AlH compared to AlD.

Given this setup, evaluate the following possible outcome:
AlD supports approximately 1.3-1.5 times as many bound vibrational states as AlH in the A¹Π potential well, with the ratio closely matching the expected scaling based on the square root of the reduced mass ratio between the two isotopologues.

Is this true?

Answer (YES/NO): YES